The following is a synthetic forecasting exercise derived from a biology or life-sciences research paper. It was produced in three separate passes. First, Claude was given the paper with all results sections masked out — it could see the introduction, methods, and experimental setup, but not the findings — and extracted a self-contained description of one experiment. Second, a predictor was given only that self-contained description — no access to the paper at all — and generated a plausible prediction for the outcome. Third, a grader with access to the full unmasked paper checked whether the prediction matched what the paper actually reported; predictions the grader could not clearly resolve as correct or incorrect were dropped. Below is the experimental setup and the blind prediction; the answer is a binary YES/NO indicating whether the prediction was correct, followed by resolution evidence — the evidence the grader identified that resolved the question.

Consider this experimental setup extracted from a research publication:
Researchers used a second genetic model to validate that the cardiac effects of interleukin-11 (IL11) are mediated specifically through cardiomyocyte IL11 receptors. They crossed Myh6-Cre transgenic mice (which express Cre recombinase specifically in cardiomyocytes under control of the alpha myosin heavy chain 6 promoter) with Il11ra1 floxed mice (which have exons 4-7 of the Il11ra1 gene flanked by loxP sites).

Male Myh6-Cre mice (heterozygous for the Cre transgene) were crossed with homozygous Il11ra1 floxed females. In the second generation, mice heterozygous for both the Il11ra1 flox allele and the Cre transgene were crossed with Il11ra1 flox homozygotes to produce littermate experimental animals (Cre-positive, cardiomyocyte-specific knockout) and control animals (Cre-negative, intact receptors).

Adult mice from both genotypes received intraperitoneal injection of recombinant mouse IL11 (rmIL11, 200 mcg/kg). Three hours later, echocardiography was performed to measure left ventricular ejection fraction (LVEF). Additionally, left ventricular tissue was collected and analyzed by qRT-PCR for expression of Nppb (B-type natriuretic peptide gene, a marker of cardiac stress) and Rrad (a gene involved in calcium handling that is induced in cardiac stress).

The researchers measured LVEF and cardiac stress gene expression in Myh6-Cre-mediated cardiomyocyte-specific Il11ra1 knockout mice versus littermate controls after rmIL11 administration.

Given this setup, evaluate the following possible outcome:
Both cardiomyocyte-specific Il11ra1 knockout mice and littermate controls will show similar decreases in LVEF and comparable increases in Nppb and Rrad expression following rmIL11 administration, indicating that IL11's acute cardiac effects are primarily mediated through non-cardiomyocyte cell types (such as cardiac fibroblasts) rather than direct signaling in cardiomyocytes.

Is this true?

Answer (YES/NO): NO